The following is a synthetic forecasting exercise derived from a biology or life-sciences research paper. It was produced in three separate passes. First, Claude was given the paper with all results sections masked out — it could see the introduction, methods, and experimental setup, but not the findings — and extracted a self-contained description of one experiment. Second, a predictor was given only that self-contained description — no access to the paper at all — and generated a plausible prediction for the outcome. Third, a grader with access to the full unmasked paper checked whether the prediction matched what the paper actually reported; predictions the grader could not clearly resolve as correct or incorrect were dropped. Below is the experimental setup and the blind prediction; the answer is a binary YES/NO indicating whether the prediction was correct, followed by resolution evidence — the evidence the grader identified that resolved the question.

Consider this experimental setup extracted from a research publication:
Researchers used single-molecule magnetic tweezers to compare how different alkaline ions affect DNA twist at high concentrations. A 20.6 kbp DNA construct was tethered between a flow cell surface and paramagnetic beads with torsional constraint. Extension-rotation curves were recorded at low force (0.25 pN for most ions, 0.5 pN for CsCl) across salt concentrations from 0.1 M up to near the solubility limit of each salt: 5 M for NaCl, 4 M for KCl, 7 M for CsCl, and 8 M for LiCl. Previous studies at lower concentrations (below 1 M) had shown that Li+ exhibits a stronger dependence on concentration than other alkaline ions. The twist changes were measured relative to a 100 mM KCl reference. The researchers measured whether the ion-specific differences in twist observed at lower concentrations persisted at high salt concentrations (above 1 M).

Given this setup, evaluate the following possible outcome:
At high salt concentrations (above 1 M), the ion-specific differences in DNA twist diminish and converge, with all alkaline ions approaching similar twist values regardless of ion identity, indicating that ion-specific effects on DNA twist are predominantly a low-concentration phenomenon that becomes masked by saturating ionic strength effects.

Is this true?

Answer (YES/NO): NO